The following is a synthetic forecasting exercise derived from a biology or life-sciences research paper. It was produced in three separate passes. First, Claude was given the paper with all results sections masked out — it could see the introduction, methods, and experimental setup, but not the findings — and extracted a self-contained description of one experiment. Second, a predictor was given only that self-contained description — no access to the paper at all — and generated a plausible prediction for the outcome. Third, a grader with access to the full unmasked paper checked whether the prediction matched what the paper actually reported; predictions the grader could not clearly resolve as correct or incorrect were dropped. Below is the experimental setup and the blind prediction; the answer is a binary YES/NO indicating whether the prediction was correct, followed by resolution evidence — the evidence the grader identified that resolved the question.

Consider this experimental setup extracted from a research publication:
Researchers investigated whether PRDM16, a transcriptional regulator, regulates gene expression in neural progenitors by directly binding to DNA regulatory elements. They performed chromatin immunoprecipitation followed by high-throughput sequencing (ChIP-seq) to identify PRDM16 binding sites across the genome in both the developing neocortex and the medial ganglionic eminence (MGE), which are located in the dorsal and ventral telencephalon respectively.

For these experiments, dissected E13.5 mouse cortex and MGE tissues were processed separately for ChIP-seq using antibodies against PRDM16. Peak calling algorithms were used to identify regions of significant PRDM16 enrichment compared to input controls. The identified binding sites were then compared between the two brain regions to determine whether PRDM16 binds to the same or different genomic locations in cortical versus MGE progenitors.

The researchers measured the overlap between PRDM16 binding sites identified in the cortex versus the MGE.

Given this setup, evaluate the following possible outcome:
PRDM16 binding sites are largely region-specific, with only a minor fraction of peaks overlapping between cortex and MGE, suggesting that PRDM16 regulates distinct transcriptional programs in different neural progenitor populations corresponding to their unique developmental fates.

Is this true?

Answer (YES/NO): NO